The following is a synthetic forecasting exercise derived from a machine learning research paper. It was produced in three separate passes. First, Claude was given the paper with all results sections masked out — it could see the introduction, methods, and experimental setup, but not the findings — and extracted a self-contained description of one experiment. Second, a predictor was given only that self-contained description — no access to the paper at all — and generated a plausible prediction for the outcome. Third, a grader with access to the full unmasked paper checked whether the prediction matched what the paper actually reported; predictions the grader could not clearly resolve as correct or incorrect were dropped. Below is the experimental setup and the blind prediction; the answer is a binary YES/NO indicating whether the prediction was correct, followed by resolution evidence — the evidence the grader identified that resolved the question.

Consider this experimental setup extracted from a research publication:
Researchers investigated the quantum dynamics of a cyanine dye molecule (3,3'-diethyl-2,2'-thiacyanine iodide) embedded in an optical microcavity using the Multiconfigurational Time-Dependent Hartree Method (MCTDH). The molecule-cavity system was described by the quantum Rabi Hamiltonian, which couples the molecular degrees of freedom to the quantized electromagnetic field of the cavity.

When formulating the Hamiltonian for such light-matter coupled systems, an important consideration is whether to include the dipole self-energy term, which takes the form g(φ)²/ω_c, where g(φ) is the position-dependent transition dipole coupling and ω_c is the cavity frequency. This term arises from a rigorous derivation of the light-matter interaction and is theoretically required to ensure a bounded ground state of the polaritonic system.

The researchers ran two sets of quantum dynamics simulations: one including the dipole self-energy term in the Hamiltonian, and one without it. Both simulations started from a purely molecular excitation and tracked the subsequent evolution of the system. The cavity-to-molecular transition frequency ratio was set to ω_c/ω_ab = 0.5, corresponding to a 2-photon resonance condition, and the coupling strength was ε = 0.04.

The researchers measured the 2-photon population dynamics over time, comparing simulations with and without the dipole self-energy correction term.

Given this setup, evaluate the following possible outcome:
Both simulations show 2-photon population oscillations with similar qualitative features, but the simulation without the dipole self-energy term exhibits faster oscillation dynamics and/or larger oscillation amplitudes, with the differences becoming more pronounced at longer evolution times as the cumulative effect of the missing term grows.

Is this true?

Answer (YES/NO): NO